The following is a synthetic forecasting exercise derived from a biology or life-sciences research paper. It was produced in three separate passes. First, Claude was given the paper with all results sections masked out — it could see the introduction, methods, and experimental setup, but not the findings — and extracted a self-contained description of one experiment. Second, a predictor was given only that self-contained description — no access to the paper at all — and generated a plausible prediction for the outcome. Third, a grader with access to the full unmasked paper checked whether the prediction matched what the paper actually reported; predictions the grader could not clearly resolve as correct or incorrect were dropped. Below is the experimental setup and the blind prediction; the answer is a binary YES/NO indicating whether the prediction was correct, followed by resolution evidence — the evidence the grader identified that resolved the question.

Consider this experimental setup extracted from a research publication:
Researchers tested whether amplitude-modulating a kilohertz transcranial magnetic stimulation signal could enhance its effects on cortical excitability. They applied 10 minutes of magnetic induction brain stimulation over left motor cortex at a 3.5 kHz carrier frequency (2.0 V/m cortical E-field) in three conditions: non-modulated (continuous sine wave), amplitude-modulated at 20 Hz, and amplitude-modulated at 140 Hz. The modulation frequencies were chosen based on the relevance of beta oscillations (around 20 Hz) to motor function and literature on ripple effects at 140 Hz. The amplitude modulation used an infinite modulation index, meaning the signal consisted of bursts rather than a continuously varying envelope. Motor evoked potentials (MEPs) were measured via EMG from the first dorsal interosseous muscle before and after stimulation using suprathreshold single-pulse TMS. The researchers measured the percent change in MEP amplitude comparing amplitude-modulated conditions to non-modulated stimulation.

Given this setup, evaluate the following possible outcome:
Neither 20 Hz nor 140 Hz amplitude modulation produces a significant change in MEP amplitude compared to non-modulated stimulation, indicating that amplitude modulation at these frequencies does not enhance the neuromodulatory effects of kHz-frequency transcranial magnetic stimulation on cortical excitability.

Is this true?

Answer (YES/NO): YES